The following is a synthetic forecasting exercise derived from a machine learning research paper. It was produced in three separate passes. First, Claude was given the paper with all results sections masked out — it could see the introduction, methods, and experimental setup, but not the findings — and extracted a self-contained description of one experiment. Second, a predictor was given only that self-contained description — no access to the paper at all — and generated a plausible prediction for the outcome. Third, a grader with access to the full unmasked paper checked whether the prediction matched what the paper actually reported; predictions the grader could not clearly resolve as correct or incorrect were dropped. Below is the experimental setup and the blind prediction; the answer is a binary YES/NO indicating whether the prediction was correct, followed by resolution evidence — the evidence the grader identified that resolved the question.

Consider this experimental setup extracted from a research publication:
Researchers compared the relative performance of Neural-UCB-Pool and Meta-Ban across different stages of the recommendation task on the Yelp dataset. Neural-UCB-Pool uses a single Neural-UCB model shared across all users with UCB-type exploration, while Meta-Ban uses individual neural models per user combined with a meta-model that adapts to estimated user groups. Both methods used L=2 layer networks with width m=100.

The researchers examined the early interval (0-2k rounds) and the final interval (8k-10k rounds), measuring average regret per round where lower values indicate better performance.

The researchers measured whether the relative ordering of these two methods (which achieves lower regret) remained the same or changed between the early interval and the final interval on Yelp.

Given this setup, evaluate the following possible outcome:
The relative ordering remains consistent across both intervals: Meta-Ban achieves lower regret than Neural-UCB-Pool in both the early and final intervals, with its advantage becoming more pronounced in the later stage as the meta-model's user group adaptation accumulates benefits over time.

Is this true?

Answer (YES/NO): NO